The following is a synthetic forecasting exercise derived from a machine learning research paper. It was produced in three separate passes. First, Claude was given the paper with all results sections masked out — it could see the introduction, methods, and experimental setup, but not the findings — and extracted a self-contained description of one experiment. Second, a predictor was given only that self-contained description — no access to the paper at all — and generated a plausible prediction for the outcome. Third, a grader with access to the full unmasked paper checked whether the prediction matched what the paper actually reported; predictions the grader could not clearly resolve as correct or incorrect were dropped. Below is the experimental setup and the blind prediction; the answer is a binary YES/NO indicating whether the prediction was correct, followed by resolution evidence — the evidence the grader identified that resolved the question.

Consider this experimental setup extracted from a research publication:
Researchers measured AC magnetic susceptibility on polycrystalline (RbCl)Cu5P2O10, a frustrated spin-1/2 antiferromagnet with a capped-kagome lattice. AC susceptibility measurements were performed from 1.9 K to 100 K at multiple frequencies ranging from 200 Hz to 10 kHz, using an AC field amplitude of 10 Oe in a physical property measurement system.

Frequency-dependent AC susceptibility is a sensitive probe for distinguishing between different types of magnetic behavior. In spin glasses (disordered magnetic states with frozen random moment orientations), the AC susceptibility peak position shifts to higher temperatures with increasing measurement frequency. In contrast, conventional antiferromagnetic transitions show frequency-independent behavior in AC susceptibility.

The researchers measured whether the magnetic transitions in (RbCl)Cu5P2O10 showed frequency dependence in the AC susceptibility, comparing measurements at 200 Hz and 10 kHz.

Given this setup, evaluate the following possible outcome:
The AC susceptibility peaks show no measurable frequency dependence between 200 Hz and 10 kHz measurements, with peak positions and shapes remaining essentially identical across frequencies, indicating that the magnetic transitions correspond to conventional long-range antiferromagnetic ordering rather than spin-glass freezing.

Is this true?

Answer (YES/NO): NO